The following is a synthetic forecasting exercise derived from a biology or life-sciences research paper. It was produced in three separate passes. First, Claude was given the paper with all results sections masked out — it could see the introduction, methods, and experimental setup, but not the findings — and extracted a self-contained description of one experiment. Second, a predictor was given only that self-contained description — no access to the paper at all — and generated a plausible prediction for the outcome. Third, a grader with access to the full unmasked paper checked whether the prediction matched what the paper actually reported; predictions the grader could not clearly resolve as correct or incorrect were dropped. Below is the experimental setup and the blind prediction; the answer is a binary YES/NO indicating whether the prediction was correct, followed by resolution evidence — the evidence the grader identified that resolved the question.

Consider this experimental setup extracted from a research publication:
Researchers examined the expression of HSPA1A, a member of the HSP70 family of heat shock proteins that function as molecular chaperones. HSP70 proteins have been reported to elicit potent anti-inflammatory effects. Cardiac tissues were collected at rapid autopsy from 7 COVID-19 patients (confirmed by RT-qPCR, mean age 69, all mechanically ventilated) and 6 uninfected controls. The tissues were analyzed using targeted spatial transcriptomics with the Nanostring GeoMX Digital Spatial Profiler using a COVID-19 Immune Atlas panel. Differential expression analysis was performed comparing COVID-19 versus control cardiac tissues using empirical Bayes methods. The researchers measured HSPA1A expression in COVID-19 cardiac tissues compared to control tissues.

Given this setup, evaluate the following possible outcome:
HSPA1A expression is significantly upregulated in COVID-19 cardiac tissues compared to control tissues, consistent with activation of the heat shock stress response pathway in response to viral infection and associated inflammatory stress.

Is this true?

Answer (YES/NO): YES